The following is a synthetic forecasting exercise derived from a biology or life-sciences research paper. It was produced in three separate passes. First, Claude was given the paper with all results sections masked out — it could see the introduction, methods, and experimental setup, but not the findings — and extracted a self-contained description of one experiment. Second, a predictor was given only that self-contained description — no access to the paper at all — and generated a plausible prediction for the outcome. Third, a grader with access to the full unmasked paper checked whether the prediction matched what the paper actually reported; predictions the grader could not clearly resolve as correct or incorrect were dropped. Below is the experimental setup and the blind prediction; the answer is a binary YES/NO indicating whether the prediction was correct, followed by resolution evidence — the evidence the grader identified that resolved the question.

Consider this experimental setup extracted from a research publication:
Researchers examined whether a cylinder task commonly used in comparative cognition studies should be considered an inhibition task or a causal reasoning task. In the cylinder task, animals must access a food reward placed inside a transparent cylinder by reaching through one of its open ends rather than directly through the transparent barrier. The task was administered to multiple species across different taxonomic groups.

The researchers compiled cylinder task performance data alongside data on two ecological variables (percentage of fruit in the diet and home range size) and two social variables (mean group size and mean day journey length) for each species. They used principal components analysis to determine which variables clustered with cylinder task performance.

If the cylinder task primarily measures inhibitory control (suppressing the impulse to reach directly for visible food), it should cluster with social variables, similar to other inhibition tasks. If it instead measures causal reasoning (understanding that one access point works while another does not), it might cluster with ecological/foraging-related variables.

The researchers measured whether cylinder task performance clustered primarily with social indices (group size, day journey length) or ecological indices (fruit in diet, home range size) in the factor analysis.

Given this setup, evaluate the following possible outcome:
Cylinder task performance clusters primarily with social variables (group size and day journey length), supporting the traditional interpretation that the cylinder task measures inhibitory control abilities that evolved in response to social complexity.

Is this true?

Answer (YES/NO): NO